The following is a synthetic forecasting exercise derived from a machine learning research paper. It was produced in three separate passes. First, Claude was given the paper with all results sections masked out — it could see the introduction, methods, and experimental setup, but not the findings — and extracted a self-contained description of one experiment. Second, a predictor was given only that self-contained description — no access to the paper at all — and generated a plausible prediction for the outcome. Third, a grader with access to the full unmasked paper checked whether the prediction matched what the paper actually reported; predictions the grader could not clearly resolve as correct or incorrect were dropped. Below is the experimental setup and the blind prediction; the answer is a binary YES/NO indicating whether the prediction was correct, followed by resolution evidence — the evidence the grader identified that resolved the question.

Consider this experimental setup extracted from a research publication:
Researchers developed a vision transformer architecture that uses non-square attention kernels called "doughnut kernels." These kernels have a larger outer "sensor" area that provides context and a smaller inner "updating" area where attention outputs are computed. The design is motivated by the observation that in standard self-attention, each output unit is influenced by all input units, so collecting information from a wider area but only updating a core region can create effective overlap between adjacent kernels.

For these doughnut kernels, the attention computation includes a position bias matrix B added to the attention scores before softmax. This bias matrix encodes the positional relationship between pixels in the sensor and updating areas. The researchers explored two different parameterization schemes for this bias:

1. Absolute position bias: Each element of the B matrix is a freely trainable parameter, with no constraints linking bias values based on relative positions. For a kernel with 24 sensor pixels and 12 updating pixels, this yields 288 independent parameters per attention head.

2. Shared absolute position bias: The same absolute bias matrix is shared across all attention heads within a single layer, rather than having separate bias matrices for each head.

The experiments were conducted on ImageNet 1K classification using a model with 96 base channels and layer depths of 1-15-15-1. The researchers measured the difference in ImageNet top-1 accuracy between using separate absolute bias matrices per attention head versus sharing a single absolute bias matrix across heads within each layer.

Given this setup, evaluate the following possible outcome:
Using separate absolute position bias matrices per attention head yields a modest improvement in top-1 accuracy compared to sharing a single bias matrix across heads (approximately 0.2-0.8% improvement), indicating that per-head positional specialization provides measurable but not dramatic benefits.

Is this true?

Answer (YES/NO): NO